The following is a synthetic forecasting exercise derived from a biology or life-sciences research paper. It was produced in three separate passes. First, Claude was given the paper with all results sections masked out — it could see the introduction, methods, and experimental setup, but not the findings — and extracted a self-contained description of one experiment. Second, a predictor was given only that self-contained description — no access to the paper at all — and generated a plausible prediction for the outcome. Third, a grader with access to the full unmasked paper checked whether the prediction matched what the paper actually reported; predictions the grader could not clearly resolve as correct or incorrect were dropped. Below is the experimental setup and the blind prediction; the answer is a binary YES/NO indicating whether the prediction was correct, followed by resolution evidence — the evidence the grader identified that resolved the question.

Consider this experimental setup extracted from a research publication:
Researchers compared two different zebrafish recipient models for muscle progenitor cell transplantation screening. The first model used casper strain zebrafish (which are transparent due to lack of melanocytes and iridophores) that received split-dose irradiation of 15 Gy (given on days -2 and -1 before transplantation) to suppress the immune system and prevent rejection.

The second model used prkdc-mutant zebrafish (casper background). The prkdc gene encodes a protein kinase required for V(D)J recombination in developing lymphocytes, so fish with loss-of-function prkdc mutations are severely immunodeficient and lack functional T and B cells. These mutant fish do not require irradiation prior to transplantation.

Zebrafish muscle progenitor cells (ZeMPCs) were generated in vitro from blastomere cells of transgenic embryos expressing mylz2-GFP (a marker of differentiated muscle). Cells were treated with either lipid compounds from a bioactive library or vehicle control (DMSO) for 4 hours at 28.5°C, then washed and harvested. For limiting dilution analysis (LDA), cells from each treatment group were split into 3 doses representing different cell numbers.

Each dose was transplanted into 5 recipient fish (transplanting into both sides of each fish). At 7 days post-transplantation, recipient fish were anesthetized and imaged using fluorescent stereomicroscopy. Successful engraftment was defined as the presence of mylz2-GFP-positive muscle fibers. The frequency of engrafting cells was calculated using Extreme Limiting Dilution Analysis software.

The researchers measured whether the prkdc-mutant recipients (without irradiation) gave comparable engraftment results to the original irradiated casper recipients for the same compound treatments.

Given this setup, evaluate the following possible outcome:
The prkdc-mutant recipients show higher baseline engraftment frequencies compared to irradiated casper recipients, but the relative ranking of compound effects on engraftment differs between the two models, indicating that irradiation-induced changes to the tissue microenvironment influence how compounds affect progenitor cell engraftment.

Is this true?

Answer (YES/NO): NO